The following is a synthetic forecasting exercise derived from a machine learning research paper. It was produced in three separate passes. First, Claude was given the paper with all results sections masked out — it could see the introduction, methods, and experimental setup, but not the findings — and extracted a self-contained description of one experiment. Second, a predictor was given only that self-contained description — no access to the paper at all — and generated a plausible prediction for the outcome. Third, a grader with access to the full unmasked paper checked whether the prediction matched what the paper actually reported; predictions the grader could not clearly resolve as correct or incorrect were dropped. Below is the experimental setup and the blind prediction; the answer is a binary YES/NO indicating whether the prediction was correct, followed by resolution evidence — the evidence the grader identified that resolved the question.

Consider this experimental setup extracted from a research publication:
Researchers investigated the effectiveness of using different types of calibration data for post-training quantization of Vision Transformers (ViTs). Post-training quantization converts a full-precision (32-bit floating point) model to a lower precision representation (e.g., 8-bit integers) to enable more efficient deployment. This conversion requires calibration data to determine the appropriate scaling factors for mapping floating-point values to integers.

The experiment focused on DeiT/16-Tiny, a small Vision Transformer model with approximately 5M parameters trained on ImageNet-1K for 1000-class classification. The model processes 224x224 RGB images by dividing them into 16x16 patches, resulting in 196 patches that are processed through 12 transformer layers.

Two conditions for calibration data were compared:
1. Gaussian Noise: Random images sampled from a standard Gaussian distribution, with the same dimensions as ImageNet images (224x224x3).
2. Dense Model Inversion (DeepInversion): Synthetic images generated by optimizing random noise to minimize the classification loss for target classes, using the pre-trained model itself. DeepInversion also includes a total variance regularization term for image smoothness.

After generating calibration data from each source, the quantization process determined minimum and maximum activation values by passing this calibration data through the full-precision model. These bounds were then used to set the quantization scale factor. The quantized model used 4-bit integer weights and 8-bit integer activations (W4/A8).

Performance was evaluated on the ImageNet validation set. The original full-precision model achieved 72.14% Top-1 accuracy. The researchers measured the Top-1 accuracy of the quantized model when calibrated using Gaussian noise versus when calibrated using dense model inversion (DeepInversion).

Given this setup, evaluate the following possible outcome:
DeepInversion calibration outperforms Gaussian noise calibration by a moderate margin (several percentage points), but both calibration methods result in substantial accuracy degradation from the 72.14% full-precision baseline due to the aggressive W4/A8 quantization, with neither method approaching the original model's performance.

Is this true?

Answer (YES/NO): NO